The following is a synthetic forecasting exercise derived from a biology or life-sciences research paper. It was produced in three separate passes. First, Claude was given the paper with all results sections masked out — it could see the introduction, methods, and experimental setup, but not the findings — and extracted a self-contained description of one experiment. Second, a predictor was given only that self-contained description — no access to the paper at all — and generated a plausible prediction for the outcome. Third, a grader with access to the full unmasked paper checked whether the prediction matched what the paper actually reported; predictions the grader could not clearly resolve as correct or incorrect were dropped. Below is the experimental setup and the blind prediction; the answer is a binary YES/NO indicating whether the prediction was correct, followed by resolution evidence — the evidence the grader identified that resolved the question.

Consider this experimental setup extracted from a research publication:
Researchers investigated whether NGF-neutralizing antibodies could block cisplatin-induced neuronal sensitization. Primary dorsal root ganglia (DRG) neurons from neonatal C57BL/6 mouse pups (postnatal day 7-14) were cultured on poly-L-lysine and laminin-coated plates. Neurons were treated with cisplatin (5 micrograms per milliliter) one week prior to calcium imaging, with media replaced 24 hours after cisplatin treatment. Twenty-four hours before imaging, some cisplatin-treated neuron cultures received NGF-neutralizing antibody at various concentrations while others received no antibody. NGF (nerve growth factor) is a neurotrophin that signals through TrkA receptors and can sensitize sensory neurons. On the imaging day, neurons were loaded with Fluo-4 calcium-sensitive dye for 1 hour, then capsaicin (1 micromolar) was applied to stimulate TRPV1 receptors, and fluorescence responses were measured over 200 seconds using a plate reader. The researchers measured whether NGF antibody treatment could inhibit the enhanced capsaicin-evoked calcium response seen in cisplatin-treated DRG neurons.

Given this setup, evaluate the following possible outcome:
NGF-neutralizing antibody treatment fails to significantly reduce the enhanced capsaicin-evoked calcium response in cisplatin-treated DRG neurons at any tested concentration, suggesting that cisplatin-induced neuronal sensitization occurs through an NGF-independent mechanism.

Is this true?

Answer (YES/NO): NO